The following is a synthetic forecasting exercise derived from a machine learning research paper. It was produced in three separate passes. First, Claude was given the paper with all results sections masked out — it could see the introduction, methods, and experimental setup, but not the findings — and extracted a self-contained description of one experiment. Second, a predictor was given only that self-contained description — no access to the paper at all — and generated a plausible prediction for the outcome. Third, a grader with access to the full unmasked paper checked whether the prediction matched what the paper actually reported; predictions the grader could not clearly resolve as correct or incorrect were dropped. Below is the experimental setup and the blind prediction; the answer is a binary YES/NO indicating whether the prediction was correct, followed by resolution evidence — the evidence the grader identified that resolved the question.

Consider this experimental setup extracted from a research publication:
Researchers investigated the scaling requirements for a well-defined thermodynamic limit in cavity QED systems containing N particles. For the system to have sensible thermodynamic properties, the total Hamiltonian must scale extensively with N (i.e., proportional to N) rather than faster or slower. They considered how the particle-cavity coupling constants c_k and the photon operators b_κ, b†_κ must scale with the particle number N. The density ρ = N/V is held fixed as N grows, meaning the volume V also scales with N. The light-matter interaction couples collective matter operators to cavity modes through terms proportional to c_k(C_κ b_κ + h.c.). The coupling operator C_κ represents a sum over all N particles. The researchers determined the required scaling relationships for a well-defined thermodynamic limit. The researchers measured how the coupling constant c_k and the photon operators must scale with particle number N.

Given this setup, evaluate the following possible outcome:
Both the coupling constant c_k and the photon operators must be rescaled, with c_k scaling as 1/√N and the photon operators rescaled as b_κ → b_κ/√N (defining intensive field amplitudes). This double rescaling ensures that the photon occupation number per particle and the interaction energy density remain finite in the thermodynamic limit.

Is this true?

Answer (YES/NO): YES